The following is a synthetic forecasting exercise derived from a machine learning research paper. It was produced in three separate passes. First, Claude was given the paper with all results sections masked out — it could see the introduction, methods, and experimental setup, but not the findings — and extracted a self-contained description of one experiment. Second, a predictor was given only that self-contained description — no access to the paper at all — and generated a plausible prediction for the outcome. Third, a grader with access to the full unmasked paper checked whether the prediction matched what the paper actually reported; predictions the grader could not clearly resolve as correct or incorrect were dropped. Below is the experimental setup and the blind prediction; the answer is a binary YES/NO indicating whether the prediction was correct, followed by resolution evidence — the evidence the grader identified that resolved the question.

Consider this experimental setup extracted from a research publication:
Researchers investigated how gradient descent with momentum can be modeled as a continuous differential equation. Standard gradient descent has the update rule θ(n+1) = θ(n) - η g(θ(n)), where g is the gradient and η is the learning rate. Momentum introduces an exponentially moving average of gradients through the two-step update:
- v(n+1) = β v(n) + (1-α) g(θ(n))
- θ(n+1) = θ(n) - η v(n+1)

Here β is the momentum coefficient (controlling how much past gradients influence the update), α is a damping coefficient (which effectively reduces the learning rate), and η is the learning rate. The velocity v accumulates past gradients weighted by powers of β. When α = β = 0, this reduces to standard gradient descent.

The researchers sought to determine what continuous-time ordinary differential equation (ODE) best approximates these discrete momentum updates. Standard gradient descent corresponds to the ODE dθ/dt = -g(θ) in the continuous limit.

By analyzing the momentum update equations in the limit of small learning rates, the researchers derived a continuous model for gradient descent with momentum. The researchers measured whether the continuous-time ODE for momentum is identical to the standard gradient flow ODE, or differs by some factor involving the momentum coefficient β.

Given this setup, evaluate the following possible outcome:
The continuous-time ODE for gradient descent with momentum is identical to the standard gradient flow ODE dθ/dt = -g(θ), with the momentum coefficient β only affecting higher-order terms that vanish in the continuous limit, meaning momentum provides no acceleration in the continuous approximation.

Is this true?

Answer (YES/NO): NO